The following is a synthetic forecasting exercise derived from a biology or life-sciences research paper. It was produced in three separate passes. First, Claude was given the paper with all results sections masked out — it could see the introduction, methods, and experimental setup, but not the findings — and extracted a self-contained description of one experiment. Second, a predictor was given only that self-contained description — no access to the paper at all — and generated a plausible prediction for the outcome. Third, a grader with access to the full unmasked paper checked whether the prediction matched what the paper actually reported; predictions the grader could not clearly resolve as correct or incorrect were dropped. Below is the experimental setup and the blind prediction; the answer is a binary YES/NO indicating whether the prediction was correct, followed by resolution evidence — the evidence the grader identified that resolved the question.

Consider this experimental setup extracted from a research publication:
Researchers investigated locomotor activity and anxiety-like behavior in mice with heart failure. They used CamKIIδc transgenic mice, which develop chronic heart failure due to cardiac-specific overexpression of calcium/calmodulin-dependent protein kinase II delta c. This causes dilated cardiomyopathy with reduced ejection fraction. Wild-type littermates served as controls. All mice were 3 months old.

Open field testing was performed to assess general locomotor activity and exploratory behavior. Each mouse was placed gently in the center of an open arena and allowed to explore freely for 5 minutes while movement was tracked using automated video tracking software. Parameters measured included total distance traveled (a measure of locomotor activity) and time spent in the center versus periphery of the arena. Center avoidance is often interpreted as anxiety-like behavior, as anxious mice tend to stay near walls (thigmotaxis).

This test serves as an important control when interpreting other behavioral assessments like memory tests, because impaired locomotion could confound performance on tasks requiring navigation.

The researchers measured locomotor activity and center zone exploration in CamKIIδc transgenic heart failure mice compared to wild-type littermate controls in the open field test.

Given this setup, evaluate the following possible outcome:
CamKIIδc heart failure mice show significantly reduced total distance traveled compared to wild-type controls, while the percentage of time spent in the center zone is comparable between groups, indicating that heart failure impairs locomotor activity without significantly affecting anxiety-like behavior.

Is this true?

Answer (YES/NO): NO